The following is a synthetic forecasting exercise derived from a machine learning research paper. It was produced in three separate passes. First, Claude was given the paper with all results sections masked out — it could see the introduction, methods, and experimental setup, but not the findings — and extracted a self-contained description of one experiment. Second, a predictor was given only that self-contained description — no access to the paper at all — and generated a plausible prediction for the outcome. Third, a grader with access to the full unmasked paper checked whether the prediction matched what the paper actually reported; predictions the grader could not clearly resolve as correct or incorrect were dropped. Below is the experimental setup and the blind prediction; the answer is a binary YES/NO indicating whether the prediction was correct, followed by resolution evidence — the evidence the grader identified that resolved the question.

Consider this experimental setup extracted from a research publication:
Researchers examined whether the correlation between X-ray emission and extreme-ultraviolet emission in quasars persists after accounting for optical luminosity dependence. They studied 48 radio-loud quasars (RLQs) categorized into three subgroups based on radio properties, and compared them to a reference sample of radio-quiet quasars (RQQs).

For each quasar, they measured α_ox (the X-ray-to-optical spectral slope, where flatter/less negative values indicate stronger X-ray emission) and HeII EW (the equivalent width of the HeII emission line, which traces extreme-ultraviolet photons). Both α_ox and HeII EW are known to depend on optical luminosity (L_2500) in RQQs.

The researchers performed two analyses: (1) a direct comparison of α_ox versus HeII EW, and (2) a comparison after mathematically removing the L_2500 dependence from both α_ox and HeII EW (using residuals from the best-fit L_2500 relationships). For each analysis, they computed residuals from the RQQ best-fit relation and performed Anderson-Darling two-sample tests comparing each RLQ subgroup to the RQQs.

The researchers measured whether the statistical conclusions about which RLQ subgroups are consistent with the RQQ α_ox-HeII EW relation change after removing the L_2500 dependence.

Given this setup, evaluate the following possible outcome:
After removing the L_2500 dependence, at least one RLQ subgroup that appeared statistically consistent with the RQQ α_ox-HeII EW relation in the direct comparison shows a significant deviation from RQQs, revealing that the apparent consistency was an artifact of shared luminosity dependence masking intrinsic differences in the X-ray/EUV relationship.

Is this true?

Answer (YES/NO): NO